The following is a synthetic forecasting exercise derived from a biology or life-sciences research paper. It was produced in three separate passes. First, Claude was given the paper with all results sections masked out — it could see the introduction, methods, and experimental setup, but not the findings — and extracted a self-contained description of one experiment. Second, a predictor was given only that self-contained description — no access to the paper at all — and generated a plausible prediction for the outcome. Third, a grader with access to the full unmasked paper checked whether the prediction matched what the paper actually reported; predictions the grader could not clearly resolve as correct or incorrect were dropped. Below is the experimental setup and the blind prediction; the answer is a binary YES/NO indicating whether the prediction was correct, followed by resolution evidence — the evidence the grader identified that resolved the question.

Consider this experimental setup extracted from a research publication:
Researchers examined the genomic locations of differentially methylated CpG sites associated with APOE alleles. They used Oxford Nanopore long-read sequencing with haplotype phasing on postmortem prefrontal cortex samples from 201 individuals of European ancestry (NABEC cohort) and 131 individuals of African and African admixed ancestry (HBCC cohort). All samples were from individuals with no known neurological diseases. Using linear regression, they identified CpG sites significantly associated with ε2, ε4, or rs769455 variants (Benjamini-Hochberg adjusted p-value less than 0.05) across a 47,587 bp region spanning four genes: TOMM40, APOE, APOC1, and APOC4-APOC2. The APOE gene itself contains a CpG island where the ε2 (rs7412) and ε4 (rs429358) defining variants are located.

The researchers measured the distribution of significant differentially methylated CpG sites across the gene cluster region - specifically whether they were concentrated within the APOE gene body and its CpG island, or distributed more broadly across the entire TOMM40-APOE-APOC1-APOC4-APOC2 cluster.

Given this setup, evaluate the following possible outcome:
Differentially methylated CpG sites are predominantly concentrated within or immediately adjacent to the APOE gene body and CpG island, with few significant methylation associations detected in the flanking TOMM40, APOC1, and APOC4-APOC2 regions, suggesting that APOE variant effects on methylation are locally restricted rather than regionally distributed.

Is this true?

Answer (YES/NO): NO